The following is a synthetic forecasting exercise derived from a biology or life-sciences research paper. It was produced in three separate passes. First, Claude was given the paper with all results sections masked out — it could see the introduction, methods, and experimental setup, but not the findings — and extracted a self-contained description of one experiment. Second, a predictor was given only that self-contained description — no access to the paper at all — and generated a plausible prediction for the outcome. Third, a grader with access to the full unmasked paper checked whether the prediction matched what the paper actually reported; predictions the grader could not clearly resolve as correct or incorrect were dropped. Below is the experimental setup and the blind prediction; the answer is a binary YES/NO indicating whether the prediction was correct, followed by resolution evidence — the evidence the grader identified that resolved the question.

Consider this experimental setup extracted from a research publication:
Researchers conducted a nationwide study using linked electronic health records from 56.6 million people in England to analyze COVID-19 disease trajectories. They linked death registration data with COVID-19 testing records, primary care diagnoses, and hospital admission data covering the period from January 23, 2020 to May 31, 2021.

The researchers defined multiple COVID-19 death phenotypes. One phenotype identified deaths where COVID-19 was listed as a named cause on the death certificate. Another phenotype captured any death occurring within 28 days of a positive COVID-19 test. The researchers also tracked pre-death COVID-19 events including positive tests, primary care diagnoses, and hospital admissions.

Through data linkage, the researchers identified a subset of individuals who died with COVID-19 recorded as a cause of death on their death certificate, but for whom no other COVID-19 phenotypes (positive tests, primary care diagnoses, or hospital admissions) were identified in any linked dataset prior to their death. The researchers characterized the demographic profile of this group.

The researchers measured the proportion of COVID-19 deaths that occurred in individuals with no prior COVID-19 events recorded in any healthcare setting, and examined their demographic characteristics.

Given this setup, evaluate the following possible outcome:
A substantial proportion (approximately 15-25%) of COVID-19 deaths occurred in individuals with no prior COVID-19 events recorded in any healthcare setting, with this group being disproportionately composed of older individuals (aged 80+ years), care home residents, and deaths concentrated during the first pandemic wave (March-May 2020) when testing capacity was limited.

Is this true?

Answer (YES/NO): NO